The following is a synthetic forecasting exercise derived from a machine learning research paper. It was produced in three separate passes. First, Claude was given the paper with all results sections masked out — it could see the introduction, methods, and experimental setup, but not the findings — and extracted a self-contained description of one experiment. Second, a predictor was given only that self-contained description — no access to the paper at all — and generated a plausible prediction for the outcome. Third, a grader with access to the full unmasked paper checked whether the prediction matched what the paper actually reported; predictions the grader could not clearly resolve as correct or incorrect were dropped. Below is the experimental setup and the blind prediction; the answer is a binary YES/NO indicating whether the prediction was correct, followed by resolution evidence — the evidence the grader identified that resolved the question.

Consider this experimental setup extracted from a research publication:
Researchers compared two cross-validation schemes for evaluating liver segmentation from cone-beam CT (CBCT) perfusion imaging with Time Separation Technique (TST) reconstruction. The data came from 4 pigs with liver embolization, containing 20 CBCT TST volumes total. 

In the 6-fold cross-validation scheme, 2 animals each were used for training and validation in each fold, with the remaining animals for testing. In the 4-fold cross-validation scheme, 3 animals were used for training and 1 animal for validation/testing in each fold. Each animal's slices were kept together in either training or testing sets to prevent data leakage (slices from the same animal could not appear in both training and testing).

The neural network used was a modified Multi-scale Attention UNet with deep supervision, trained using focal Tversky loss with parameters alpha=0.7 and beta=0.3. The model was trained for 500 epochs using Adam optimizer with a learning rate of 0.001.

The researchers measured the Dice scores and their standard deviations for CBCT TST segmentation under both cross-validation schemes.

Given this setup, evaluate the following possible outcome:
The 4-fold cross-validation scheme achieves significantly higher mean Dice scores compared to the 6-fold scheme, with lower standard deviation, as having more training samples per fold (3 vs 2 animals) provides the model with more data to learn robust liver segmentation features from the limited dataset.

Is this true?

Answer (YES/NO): NO